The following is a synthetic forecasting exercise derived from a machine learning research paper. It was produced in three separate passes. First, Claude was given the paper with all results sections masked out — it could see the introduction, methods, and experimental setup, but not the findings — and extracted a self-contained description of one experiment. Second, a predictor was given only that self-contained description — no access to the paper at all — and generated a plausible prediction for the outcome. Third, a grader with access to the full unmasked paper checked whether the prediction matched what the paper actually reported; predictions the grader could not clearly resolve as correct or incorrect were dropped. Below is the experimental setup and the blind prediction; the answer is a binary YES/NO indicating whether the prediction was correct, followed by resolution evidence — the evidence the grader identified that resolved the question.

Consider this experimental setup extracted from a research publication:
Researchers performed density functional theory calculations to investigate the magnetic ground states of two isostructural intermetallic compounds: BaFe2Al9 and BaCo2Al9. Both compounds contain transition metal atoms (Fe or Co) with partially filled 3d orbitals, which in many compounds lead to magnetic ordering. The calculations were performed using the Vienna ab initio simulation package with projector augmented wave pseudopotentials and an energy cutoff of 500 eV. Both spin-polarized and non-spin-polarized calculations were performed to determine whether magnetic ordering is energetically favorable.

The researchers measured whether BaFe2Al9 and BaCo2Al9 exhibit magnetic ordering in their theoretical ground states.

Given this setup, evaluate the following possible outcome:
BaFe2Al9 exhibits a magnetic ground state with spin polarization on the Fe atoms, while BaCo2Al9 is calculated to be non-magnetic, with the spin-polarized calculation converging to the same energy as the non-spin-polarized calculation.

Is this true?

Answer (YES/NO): NO